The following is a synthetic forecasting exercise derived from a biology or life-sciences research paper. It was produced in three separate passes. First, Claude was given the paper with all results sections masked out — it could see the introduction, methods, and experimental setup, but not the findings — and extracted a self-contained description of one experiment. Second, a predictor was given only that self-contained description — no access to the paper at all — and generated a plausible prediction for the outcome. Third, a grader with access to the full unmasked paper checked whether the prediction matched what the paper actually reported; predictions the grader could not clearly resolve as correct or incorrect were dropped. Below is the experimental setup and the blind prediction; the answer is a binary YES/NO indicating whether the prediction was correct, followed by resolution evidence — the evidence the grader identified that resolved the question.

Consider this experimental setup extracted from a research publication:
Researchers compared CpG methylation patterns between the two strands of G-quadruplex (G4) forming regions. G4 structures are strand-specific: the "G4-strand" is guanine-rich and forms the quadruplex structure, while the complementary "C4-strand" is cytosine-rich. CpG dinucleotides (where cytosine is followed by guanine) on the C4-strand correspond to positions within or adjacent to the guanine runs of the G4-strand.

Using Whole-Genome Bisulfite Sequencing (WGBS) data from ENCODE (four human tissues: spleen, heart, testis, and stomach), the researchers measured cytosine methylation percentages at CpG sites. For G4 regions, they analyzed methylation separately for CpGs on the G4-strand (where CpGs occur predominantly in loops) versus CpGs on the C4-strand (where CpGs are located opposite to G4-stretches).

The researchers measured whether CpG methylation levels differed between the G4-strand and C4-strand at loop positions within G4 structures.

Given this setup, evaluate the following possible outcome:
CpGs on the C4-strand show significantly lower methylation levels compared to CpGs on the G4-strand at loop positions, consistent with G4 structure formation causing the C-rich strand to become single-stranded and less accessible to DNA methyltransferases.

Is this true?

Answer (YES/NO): YES